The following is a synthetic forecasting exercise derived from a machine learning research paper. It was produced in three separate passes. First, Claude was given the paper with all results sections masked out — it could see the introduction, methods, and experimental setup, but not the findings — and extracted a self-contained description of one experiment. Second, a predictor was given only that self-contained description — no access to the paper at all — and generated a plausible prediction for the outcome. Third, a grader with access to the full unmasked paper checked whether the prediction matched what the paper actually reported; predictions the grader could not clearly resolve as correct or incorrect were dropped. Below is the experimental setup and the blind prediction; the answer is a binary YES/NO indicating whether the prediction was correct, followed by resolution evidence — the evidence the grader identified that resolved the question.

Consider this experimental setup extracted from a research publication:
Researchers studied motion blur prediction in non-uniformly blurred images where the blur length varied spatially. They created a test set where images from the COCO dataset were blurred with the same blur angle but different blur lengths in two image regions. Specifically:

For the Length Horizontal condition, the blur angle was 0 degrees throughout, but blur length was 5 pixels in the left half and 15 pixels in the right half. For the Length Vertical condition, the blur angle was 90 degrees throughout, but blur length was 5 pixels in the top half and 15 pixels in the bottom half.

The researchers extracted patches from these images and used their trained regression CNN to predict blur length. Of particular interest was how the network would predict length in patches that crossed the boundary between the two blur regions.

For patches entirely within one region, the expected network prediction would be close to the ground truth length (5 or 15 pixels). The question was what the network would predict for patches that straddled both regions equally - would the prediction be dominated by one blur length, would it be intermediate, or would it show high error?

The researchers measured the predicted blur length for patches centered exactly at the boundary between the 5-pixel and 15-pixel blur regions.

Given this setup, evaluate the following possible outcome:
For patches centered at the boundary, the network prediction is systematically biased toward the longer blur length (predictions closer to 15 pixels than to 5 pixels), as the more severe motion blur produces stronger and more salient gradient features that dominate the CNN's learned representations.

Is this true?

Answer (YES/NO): NO